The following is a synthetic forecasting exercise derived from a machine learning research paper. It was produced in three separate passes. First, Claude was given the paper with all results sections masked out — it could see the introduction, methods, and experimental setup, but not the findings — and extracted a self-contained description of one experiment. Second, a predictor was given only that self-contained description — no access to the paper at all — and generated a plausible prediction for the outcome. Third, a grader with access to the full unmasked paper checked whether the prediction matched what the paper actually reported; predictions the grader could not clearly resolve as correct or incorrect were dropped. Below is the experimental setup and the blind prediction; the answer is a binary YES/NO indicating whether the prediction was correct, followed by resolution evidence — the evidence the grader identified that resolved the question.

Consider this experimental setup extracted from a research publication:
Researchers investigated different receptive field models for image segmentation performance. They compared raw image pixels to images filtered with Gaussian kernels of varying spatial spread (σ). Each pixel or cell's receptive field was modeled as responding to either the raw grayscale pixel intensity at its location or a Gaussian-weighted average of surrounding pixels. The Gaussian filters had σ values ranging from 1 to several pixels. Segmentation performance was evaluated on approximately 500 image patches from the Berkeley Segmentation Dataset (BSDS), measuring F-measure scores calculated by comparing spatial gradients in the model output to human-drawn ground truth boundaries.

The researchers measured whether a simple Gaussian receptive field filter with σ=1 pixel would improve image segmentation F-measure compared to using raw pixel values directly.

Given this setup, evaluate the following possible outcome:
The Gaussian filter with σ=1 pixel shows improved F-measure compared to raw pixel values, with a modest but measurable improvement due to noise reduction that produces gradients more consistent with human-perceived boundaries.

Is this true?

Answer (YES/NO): YES